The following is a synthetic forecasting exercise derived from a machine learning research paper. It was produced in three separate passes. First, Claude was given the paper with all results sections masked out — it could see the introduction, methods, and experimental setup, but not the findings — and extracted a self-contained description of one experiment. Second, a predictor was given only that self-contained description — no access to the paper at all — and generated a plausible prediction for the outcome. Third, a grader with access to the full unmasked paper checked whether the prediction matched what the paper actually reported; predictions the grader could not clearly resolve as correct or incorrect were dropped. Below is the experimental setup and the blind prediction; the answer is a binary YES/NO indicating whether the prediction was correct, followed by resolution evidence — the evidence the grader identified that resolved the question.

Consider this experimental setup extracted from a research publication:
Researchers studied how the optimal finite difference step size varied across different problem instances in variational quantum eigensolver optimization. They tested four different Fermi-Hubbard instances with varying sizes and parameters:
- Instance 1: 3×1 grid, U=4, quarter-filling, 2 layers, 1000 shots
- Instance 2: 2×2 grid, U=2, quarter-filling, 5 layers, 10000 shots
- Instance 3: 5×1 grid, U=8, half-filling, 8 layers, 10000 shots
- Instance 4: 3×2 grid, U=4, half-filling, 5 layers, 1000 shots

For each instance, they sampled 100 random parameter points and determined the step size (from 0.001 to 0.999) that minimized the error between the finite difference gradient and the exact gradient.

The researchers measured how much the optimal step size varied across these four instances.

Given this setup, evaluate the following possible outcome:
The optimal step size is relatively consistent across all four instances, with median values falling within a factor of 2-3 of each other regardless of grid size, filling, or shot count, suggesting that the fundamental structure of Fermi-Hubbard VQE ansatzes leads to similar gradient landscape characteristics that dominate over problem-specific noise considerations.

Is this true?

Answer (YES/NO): NO